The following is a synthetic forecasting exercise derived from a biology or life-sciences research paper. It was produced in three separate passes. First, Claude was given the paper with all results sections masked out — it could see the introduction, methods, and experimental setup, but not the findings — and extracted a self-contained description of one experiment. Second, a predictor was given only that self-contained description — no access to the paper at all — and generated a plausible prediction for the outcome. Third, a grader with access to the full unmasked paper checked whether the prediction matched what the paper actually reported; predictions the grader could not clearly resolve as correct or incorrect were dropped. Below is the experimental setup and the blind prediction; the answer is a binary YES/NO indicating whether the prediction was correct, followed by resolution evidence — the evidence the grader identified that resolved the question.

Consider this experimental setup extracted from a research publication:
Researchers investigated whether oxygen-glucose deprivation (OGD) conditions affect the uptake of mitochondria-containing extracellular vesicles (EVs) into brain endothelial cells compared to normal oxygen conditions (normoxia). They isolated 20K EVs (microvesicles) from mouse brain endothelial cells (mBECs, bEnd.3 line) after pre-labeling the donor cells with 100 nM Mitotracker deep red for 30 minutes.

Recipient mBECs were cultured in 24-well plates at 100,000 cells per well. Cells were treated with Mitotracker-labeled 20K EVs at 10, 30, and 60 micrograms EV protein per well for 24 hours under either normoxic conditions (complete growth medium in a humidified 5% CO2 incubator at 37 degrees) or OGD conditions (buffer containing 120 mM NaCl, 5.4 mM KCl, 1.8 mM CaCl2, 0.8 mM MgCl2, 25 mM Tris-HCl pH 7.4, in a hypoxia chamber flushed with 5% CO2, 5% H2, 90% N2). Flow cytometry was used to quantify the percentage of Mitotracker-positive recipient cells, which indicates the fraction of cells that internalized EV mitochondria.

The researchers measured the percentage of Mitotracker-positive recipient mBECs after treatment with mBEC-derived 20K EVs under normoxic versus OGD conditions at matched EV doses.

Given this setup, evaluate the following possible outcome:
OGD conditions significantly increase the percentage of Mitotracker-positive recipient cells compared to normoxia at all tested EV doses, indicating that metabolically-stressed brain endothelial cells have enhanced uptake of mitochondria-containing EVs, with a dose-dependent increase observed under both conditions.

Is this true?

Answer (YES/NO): NO